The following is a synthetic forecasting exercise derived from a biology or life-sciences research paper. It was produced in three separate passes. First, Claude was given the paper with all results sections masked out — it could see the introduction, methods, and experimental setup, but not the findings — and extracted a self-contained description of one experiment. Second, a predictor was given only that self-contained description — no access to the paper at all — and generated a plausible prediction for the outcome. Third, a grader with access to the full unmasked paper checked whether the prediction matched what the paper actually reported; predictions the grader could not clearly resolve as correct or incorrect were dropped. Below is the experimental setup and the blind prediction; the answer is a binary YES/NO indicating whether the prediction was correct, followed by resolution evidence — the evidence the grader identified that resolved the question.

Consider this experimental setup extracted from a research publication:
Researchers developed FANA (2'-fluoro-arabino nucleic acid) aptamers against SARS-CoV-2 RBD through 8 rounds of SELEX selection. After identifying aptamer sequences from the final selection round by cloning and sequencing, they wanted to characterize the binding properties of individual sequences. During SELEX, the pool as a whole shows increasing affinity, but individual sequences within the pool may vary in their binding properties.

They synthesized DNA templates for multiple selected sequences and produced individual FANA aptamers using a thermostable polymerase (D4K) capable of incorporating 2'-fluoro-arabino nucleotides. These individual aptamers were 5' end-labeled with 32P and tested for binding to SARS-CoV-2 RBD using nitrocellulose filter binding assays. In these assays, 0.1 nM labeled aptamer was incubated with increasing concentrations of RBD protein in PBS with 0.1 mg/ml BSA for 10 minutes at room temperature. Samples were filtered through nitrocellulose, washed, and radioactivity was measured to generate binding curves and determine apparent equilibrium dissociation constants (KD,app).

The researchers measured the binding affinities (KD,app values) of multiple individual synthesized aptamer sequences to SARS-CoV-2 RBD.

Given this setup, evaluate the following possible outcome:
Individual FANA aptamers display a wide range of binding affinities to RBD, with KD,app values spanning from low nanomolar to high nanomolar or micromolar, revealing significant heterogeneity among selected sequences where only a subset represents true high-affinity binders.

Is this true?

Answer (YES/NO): NO